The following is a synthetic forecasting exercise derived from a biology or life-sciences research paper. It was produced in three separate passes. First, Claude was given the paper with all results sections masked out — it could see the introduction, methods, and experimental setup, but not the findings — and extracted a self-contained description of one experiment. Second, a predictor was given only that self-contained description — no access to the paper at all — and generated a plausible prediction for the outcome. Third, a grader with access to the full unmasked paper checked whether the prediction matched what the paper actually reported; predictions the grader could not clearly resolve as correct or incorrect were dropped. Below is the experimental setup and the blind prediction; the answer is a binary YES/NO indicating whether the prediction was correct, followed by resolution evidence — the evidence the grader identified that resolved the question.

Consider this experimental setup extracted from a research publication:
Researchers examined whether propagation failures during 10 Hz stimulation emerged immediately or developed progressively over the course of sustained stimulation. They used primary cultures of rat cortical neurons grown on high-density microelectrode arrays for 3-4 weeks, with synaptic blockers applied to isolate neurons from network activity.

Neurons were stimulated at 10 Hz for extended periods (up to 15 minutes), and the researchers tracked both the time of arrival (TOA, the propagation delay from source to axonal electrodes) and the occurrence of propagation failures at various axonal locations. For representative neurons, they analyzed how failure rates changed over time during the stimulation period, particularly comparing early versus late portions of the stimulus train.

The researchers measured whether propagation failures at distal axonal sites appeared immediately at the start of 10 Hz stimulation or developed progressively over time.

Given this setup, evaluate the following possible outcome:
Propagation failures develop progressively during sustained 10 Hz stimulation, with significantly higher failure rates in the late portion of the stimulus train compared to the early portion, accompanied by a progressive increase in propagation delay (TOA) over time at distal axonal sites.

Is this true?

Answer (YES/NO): YES